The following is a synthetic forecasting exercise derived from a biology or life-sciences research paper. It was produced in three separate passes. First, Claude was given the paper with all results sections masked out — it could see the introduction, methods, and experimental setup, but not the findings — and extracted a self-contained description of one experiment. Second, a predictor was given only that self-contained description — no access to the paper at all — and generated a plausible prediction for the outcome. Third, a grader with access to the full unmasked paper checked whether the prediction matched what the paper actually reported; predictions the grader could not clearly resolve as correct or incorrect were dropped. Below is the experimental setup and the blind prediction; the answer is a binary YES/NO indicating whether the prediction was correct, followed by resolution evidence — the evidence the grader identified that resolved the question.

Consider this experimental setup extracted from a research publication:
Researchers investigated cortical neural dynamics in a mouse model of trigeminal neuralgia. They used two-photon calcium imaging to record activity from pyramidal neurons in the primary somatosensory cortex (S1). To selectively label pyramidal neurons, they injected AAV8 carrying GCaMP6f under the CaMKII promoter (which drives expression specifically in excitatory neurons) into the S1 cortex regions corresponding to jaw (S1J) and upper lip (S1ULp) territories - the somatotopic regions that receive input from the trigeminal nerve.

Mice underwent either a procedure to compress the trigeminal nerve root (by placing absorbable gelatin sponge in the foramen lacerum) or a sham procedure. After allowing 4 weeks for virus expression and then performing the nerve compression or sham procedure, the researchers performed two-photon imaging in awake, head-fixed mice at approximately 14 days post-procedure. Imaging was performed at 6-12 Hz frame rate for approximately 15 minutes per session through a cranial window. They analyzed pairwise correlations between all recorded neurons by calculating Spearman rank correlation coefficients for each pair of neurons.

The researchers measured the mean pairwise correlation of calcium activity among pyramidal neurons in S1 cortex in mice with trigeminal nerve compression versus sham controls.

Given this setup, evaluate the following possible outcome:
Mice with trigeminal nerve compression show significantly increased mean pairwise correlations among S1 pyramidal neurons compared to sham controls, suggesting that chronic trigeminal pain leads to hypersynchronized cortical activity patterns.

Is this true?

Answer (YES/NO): YES